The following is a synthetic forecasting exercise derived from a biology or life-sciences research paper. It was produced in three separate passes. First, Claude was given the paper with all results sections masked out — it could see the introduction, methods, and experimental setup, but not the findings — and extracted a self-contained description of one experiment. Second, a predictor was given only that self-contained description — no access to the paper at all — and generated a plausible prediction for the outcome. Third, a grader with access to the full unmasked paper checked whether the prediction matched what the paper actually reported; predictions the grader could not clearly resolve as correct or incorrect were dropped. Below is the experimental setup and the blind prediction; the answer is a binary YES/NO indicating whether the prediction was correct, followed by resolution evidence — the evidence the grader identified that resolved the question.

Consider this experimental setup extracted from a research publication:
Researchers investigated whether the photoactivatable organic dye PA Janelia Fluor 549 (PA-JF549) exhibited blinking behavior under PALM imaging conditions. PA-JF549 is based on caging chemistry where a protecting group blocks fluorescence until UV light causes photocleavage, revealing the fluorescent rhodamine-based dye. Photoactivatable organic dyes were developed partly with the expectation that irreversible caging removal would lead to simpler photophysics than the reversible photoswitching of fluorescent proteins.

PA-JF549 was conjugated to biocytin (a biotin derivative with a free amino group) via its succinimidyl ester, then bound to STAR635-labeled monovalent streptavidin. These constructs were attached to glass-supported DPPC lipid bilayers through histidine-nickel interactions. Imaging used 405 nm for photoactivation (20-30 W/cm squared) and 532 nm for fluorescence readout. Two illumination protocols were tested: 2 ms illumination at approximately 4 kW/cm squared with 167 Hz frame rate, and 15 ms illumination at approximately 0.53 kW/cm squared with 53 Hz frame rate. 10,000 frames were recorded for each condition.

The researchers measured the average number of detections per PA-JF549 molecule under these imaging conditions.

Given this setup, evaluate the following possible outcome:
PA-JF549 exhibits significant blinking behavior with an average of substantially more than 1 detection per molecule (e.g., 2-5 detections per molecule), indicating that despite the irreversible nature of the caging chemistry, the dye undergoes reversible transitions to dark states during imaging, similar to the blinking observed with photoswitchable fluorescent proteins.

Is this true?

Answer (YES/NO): YES